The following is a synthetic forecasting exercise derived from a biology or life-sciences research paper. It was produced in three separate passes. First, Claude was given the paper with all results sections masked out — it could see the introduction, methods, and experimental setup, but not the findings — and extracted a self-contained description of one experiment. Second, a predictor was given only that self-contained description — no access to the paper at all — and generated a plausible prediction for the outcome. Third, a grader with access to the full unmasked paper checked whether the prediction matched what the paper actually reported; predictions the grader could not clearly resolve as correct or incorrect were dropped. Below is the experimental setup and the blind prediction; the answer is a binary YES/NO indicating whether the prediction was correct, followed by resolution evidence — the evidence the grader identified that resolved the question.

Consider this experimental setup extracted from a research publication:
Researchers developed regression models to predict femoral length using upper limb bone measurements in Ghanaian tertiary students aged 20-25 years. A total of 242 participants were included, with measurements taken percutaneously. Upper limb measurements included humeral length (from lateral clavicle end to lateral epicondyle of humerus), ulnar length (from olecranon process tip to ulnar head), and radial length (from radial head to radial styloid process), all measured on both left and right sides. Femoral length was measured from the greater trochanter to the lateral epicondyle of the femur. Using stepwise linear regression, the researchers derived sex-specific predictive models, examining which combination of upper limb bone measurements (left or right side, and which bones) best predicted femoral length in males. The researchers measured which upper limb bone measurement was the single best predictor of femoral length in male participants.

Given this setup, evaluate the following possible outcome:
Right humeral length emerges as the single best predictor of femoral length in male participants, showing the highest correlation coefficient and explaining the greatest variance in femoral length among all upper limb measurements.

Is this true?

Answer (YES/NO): NO